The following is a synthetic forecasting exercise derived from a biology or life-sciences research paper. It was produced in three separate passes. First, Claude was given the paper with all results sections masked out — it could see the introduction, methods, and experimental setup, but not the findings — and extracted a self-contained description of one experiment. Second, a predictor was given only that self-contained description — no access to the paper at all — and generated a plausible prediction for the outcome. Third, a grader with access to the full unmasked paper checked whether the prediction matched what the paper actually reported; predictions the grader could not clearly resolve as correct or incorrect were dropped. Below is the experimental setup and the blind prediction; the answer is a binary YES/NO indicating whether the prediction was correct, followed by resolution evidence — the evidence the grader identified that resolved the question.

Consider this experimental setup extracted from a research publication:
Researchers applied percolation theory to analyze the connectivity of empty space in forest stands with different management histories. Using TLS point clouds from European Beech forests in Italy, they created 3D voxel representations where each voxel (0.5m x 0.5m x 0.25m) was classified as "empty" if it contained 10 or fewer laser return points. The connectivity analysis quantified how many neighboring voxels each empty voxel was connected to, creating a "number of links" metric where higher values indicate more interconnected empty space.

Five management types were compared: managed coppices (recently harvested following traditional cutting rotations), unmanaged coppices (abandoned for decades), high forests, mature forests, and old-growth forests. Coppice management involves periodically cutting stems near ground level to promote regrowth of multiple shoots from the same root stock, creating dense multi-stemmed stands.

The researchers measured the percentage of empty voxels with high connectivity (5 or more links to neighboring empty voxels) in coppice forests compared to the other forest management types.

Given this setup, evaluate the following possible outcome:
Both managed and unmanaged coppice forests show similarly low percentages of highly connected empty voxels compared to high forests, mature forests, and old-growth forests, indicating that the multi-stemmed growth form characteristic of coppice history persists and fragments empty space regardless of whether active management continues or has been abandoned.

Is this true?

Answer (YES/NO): NO